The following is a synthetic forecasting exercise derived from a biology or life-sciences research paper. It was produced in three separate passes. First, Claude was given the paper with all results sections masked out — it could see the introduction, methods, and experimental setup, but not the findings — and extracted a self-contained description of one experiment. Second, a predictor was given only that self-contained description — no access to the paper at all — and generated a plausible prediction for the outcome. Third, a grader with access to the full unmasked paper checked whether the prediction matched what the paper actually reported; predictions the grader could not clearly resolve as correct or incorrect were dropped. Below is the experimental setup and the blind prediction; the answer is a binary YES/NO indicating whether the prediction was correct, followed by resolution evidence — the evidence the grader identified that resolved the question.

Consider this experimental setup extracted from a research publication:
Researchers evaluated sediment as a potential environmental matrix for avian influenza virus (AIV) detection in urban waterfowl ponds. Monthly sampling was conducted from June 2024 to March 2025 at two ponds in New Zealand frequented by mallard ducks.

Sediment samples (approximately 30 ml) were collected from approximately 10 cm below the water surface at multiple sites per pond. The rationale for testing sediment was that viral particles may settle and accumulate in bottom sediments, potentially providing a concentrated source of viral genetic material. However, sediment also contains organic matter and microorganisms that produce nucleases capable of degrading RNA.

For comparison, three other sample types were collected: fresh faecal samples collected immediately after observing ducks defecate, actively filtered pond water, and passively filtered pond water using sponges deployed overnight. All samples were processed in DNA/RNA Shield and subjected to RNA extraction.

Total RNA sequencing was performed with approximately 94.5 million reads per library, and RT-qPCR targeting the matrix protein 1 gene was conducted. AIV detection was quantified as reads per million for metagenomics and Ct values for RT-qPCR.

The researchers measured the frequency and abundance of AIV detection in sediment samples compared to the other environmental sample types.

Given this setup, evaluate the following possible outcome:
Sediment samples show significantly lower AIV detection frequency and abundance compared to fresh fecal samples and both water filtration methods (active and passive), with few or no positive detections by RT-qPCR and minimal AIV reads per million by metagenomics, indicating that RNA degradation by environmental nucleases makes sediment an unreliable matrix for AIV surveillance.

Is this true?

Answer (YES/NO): NO